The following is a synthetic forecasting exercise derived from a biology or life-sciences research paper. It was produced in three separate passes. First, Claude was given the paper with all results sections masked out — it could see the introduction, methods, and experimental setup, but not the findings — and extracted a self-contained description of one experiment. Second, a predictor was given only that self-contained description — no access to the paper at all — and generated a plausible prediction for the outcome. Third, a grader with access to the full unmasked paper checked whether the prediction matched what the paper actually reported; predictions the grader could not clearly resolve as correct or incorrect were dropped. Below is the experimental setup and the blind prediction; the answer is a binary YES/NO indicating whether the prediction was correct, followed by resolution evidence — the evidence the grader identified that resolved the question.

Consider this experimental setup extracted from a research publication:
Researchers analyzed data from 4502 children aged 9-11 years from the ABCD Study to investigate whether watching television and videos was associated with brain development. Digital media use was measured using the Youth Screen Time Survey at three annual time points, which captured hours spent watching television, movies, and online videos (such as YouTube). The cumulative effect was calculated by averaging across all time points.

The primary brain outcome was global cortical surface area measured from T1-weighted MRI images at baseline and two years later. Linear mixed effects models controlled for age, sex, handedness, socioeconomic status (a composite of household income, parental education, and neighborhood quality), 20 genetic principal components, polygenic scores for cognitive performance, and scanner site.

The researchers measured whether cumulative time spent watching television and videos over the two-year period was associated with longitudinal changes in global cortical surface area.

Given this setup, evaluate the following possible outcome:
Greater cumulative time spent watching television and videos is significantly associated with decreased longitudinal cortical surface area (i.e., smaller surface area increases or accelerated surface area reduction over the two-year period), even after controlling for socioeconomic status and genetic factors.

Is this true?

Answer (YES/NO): NO